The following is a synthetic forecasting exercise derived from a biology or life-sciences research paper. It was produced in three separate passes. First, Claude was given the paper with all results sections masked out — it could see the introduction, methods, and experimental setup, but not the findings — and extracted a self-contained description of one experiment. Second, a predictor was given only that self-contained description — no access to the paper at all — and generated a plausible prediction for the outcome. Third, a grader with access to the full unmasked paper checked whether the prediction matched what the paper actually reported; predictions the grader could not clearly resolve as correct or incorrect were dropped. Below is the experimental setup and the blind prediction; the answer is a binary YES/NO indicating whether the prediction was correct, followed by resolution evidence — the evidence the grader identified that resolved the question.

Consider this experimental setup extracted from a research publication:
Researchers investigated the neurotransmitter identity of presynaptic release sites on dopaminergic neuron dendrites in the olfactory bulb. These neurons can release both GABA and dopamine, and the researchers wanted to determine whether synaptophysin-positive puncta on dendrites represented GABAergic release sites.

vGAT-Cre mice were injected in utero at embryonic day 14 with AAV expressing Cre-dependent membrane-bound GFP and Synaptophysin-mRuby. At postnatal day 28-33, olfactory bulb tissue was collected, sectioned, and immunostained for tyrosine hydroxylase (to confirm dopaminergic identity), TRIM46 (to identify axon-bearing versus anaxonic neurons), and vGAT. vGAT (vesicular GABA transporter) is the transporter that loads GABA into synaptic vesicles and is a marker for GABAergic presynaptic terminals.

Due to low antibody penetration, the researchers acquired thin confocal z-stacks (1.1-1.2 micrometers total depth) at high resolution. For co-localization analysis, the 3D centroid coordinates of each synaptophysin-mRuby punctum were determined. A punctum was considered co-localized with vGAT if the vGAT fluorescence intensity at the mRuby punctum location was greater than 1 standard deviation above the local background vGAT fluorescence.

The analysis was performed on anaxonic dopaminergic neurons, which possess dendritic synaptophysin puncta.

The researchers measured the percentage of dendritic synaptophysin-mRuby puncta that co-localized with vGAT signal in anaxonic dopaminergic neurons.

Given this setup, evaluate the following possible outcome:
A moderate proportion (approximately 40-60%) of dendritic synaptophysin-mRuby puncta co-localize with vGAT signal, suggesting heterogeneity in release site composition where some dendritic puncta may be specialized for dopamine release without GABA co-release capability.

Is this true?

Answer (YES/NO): NO